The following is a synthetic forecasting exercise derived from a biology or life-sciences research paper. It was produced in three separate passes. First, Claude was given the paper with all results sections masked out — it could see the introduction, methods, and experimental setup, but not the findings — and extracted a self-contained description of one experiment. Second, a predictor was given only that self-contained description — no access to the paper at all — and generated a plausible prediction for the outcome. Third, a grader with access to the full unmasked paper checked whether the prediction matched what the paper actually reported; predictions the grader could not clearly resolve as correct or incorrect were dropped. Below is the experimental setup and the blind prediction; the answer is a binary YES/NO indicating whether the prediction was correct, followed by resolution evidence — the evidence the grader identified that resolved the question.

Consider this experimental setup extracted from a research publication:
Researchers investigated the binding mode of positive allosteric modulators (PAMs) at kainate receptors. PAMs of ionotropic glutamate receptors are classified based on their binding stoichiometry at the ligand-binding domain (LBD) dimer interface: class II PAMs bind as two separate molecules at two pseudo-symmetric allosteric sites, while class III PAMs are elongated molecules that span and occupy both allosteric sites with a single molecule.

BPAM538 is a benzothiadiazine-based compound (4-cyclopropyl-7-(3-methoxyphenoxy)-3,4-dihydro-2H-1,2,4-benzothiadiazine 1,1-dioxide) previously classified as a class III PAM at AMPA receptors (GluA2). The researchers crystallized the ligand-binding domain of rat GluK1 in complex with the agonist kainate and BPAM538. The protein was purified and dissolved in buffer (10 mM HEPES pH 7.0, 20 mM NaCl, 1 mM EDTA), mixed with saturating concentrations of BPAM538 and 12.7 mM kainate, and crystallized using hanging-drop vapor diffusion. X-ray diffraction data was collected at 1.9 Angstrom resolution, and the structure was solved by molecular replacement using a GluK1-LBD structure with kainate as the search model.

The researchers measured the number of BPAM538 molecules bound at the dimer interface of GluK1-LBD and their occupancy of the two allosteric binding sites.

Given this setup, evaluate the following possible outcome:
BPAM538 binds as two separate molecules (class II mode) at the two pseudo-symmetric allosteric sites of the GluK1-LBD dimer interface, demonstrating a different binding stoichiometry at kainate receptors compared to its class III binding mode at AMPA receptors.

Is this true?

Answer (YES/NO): NO